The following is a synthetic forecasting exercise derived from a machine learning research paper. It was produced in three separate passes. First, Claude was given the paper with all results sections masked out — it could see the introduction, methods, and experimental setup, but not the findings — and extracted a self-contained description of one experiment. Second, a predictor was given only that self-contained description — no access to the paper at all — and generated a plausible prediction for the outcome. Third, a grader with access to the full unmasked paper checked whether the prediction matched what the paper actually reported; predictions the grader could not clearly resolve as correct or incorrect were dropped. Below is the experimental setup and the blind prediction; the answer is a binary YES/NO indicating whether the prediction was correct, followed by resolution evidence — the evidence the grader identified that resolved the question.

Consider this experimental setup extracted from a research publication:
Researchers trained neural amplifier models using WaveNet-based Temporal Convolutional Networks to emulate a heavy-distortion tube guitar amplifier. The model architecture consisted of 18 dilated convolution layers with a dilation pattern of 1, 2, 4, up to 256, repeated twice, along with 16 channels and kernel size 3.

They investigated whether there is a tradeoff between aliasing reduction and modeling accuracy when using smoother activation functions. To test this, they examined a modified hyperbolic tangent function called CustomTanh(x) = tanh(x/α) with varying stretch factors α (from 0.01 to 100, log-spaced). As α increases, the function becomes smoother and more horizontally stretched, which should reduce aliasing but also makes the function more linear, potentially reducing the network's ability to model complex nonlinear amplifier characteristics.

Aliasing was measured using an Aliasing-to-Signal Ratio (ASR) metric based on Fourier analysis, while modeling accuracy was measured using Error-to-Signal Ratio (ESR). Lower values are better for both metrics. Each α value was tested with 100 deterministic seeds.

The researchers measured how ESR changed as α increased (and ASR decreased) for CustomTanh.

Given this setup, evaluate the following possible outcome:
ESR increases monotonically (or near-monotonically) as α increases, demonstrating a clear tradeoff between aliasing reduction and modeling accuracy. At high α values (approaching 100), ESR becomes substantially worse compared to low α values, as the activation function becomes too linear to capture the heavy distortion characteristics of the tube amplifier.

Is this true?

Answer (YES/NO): NO